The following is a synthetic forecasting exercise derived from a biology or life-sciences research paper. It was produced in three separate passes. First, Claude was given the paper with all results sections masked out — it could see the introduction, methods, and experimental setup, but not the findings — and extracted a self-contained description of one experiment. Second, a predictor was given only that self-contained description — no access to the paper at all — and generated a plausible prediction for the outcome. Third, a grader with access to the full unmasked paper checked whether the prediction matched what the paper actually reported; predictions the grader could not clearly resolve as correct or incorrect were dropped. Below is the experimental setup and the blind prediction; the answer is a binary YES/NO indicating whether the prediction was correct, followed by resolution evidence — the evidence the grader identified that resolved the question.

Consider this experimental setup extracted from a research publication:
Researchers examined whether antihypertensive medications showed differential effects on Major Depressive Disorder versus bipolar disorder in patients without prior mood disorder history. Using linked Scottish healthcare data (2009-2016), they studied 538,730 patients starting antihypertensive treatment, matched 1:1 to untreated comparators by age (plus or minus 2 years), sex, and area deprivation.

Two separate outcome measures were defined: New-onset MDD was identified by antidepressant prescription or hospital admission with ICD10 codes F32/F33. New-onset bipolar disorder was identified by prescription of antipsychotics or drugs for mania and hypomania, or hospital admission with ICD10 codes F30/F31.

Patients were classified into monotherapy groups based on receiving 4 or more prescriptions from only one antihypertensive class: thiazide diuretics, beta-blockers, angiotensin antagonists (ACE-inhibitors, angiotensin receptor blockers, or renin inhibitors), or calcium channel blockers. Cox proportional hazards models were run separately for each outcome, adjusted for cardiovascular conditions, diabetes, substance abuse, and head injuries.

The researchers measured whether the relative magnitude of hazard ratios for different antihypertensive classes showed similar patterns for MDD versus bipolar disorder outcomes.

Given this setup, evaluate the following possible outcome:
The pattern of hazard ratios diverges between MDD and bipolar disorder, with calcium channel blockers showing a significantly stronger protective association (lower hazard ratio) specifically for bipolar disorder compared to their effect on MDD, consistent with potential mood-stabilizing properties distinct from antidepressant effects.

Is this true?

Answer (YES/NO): NO